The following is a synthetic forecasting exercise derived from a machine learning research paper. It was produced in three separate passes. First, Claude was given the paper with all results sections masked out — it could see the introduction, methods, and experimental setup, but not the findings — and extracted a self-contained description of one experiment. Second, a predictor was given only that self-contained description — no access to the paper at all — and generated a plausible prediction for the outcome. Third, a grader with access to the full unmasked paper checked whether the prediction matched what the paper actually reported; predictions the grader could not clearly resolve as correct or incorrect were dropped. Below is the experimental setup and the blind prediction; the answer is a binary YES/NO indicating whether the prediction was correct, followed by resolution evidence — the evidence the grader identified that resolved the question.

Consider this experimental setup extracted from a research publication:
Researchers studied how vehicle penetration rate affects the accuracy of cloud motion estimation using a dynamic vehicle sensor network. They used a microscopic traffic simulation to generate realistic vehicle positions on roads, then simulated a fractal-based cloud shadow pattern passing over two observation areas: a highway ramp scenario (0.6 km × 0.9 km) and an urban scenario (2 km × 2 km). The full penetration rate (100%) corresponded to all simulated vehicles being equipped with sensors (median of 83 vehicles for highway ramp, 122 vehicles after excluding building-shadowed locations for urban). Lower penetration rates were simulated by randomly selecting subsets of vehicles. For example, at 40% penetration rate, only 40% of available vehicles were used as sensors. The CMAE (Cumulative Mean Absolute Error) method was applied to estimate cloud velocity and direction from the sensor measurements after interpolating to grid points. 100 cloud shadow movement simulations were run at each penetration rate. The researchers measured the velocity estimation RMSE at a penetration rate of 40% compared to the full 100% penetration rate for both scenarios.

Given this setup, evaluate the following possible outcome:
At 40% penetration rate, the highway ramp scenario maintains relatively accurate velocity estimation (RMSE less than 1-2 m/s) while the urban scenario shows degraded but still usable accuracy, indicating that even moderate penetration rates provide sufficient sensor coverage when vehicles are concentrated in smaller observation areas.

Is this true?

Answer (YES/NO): NO